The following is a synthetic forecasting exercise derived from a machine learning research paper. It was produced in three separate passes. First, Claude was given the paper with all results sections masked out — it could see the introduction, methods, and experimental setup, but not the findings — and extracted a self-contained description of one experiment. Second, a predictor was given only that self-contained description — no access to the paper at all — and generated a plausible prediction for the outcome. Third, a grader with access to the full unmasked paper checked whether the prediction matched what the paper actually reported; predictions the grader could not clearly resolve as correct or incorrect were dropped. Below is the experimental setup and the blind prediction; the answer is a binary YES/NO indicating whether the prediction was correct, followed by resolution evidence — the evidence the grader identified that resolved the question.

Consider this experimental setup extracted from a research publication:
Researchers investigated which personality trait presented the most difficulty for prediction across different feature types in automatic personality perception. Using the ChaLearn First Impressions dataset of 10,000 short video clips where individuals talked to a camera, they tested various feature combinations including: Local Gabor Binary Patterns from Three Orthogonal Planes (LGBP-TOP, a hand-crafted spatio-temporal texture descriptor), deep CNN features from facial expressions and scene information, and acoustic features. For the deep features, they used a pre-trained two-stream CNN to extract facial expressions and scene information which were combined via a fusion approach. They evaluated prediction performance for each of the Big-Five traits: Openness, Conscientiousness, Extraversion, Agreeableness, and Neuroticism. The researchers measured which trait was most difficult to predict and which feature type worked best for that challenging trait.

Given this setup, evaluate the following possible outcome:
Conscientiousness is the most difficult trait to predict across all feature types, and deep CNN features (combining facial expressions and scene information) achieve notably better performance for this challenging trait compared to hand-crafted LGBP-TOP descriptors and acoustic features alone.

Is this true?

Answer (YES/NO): NO